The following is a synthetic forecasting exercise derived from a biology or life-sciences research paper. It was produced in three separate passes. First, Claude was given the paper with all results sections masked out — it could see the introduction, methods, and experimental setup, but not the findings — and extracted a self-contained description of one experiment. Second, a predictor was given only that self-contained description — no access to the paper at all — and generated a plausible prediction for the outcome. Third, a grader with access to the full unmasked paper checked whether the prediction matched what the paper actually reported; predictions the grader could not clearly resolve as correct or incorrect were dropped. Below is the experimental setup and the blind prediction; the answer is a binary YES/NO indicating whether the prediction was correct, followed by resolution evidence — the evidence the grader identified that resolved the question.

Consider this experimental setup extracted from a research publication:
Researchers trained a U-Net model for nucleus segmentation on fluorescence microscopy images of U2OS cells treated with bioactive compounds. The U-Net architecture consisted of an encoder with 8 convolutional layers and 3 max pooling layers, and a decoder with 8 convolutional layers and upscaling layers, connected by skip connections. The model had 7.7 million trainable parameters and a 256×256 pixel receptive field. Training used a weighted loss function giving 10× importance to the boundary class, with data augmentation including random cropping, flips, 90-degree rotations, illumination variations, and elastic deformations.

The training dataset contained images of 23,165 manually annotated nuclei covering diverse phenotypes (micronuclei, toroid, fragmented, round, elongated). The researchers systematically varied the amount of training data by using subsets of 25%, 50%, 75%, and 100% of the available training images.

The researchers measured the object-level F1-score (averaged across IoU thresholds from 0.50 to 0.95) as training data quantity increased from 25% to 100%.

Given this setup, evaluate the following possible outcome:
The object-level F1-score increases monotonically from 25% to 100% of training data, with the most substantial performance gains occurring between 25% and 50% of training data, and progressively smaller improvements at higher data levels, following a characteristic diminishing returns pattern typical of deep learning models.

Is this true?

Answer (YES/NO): NO